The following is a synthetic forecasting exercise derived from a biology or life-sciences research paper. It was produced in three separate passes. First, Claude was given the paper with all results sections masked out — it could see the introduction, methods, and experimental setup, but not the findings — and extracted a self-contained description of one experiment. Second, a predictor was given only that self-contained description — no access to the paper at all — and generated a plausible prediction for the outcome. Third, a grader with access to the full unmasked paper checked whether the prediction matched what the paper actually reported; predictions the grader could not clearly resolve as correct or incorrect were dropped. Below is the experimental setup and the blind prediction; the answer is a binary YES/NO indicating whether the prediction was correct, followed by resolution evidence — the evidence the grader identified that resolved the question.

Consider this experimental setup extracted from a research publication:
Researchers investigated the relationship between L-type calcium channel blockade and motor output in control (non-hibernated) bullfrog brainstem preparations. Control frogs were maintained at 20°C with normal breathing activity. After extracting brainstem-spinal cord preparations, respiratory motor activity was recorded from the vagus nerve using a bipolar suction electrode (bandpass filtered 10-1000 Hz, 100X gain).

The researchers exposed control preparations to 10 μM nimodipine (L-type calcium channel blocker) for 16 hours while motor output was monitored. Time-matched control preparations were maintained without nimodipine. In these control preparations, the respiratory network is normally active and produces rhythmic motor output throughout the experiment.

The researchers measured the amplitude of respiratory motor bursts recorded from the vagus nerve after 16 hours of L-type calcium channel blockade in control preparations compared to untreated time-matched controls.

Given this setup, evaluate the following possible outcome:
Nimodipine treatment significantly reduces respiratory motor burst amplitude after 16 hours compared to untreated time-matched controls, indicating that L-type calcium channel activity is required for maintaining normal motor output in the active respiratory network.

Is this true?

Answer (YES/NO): NO